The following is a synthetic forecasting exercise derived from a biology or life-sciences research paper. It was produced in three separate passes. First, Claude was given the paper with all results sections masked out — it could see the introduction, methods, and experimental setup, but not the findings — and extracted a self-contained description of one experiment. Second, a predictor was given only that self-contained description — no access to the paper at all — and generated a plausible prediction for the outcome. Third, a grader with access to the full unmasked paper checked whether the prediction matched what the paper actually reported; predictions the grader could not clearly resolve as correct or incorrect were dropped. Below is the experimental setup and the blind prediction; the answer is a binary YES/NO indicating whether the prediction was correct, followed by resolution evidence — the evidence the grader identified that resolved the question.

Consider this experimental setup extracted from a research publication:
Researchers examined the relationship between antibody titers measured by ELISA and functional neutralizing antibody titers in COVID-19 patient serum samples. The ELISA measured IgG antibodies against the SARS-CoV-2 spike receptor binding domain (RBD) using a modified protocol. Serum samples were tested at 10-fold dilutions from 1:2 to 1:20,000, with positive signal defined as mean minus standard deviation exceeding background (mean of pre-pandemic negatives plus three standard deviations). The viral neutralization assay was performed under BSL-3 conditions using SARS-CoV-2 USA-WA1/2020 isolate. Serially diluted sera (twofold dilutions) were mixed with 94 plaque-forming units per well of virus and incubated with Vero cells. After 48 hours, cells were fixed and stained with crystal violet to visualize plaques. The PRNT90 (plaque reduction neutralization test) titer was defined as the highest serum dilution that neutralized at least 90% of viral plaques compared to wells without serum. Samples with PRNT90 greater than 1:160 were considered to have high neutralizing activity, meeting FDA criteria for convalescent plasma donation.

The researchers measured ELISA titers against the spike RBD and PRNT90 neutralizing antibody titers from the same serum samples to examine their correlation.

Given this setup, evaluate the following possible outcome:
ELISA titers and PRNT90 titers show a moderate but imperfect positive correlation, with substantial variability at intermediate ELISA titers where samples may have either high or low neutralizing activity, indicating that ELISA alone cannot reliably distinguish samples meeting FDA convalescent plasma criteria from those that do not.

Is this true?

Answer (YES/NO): NO